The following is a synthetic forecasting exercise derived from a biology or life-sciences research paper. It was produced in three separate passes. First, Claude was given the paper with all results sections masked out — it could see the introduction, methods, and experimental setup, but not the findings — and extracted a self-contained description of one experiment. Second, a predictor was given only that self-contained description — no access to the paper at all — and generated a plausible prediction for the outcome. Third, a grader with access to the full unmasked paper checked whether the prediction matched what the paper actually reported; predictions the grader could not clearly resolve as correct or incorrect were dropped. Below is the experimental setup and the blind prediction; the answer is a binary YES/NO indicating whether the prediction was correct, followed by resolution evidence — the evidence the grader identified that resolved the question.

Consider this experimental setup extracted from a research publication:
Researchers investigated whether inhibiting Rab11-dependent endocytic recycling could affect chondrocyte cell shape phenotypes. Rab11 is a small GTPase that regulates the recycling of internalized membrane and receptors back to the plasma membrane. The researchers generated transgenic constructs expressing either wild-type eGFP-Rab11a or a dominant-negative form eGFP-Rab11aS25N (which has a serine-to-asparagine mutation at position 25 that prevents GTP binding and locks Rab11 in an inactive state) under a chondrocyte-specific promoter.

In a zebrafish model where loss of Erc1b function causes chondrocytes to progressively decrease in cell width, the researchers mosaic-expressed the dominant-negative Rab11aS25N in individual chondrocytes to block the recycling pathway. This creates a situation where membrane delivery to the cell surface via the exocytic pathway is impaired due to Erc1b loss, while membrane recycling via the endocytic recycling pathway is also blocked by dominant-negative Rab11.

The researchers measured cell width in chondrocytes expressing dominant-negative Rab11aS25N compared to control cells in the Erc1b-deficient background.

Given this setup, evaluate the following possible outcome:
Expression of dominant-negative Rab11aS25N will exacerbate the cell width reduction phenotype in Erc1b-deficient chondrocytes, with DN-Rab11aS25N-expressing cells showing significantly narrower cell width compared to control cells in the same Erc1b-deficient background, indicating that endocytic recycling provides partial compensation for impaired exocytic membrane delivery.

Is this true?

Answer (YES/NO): NO